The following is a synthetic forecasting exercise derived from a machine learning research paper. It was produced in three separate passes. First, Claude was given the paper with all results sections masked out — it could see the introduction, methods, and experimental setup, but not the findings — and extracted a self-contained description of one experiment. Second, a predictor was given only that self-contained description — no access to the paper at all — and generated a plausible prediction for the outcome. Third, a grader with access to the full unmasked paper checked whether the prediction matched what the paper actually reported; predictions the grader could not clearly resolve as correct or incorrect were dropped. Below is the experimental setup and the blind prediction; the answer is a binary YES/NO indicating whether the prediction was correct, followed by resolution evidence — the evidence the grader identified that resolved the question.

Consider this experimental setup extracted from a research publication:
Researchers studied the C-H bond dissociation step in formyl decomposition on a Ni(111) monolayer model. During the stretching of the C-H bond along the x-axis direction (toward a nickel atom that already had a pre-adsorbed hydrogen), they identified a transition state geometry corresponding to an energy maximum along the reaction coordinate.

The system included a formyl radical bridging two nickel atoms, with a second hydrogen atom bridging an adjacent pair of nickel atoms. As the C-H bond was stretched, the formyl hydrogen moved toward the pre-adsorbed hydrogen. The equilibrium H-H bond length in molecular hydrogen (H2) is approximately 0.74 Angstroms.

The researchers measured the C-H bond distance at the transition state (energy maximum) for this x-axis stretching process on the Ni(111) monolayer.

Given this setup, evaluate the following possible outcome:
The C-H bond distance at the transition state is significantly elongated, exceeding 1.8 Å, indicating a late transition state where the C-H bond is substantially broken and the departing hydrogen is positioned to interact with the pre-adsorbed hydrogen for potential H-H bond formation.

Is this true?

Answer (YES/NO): NO